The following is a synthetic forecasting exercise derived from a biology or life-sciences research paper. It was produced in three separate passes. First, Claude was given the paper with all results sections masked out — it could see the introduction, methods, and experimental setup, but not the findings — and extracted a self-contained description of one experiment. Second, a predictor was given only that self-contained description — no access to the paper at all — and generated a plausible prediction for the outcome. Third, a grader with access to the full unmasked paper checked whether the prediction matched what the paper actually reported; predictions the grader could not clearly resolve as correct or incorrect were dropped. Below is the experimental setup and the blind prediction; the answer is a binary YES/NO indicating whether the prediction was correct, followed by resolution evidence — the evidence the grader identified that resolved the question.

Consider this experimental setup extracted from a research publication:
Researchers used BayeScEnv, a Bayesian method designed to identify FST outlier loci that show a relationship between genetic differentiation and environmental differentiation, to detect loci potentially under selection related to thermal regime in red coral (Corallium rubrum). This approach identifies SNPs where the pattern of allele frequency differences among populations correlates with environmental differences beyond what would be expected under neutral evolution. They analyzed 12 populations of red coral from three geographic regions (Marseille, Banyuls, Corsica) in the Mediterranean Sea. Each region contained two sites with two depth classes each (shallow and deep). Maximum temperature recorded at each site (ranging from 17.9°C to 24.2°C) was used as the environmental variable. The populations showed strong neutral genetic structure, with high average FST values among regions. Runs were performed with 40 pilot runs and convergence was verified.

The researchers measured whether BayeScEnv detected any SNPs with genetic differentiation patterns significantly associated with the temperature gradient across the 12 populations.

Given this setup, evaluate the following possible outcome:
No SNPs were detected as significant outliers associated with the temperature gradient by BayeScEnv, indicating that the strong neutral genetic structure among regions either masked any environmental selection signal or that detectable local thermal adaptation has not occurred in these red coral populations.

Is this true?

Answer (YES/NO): NO